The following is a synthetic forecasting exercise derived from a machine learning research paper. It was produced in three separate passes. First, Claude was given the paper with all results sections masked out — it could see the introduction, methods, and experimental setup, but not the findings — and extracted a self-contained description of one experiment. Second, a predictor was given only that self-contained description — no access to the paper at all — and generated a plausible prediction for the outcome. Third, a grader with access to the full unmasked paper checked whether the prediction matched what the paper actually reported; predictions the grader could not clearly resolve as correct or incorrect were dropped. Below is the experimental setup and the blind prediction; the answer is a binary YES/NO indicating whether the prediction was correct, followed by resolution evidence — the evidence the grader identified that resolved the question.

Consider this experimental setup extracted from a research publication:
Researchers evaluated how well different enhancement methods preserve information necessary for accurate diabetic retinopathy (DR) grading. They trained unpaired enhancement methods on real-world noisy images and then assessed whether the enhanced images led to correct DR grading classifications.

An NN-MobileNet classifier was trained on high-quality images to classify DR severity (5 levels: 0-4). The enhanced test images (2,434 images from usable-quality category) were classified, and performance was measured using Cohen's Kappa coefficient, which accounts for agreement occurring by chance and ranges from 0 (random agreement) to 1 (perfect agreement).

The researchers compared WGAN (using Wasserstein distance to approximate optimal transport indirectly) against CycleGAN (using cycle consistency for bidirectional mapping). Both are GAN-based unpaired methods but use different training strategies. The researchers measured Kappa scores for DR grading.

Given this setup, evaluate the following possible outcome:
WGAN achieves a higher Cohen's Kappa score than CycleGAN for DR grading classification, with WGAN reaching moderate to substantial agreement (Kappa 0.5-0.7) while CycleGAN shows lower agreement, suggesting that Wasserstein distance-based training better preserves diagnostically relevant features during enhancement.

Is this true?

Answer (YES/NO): NO